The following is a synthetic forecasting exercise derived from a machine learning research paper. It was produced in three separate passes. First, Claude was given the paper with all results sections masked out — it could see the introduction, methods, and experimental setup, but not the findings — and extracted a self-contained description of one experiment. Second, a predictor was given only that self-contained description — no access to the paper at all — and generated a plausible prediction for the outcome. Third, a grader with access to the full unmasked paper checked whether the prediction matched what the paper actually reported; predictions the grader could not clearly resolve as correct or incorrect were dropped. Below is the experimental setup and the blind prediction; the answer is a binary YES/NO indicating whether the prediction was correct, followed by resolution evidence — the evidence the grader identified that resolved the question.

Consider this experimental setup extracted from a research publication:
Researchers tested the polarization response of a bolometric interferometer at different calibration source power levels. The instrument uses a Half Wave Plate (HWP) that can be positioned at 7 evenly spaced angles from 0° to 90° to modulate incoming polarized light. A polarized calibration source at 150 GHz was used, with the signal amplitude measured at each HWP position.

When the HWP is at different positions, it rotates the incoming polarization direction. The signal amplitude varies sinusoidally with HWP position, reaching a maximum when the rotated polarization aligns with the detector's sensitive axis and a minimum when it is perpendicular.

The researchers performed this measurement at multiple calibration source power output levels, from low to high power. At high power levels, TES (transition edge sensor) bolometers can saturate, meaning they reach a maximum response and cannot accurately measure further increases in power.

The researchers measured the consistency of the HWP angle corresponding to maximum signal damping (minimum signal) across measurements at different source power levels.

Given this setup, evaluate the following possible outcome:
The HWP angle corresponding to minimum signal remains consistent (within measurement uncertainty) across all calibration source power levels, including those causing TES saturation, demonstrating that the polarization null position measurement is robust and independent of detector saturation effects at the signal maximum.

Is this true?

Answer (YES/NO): YES